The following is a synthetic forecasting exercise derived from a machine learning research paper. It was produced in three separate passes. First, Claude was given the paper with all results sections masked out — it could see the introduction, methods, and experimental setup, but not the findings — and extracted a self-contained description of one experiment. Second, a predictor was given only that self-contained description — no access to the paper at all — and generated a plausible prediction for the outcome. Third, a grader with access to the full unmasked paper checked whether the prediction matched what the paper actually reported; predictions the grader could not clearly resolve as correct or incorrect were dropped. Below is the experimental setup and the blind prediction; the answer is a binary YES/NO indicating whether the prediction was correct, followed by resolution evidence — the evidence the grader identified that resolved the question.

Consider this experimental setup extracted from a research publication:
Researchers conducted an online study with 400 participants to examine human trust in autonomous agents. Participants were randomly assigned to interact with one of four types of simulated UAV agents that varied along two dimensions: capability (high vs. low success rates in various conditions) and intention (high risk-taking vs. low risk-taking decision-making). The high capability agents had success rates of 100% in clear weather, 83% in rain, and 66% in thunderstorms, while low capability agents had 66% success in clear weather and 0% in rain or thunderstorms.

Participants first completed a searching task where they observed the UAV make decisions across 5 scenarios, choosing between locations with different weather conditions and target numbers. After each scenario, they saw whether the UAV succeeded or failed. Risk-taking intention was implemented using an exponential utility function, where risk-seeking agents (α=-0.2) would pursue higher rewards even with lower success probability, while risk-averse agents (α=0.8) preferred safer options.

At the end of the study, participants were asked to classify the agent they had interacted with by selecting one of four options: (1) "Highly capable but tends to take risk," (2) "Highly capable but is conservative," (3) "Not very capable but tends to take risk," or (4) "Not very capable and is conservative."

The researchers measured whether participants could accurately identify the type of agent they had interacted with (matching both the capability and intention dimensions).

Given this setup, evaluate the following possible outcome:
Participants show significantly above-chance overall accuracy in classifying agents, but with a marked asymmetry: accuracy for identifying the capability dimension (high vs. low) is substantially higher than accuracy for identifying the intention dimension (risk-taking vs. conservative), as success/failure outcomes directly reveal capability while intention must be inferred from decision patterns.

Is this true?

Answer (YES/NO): NO